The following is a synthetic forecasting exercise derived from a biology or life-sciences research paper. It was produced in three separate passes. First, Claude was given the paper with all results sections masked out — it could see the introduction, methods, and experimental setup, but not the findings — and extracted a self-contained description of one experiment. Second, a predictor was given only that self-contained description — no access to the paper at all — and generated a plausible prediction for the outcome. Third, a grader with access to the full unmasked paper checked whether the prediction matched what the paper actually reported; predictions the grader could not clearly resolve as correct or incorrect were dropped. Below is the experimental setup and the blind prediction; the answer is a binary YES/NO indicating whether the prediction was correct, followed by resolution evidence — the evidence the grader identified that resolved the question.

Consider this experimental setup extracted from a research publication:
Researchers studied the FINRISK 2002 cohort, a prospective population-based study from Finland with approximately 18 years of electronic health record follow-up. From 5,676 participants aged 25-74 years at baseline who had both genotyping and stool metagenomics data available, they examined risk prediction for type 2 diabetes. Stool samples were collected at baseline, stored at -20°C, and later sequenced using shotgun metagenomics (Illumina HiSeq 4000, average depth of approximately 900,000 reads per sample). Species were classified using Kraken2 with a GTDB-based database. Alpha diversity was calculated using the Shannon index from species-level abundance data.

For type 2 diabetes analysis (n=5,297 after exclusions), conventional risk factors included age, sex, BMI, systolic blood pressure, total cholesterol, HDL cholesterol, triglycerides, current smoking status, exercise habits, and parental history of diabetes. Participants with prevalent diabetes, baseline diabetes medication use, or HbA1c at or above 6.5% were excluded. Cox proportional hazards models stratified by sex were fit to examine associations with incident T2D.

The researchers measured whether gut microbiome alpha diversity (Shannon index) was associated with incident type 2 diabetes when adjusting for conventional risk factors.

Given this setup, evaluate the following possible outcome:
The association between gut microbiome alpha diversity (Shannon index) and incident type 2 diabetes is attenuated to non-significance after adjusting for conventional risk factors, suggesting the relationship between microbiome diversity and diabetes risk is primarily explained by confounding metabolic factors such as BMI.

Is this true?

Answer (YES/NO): NO